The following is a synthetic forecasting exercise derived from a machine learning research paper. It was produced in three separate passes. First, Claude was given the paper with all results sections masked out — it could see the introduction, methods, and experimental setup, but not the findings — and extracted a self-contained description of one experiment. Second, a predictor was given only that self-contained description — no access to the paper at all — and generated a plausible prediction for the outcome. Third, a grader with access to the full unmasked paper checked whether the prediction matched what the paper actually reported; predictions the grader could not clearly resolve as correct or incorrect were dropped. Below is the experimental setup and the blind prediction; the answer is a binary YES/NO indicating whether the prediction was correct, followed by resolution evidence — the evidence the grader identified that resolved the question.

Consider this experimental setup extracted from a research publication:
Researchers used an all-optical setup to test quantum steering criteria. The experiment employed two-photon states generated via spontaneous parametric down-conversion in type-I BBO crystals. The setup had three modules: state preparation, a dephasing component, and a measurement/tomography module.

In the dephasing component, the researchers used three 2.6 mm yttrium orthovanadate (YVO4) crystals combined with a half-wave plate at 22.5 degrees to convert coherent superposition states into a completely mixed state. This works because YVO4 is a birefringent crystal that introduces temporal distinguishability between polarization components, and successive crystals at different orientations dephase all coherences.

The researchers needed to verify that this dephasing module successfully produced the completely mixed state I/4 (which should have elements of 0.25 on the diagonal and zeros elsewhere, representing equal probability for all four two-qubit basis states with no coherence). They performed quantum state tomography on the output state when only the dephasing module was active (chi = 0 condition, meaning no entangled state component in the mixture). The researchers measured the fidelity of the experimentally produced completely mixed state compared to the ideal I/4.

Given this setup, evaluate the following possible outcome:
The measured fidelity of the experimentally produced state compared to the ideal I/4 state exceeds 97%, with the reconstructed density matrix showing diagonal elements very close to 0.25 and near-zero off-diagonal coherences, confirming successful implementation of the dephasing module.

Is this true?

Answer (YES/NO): YES